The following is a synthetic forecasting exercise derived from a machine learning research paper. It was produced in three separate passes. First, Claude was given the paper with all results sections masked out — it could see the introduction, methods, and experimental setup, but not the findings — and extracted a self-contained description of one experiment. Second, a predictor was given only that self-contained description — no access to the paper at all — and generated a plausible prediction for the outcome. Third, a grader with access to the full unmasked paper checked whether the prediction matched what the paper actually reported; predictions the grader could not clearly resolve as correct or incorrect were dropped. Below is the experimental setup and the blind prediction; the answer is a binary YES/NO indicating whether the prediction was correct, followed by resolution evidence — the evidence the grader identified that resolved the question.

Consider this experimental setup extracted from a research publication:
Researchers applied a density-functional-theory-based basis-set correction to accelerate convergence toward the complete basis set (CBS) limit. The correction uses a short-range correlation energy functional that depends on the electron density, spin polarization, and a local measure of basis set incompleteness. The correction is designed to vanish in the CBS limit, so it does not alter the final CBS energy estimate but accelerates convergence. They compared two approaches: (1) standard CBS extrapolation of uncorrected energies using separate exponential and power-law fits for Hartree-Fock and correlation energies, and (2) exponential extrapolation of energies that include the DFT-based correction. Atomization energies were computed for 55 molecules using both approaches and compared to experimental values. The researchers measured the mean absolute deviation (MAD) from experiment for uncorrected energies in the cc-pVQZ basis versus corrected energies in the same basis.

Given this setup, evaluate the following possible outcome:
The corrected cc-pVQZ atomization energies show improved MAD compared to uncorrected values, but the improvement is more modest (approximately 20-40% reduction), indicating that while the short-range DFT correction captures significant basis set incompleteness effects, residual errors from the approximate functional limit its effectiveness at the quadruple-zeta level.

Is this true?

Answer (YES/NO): NO